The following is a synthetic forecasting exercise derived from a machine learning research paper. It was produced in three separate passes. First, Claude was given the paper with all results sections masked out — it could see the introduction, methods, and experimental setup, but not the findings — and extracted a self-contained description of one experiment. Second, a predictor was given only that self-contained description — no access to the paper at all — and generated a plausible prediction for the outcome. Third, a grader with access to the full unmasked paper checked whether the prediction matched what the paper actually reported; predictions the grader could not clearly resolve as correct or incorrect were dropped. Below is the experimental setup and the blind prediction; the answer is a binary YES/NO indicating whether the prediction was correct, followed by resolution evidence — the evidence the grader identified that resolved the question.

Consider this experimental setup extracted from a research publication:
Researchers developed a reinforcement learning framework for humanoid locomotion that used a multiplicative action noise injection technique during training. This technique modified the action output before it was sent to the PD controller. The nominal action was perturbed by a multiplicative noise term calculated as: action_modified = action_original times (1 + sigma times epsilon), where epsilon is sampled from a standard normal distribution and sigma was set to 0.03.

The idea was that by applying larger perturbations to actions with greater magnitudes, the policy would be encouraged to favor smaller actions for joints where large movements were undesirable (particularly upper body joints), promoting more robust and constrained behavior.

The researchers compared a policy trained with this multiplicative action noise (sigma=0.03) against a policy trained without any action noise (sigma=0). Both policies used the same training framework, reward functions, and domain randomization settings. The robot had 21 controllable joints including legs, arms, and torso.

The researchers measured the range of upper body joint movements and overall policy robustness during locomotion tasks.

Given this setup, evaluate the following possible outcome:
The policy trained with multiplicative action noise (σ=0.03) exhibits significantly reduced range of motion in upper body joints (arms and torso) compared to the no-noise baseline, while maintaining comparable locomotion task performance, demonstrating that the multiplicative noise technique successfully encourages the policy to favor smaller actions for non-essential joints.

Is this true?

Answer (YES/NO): NO